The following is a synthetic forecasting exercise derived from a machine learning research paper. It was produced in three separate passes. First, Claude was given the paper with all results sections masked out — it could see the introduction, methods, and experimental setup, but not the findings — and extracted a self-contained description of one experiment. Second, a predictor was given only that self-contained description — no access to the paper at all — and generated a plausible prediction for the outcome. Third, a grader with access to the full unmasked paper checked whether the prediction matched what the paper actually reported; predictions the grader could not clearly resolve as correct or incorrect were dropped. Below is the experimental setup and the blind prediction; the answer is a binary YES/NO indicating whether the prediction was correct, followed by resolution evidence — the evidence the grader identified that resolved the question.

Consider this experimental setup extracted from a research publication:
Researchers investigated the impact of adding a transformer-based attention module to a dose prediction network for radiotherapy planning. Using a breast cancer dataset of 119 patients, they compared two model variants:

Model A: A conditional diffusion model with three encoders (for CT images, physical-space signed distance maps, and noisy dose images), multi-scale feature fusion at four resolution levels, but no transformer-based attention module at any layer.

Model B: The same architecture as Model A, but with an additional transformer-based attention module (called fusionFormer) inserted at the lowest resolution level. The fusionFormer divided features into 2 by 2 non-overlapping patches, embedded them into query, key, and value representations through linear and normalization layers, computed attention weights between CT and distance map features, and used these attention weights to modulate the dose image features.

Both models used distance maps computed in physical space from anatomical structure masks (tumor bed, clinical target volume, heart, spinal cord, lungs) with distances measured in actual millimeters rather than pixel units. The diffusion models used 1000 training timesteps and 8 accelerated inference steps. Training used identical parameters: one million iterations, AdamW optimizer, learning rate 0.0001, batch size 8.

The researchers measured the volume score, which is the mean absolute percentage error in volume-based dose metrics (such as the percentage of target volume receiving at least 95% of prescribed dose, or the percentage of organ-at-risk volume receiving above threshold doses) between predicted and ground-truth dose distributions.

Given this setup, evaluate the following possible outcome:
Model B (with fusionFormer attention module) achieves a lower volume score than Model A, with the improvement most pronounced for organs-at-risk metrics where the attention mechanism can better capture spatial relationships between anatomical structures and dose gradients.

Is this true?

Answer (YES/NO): NO